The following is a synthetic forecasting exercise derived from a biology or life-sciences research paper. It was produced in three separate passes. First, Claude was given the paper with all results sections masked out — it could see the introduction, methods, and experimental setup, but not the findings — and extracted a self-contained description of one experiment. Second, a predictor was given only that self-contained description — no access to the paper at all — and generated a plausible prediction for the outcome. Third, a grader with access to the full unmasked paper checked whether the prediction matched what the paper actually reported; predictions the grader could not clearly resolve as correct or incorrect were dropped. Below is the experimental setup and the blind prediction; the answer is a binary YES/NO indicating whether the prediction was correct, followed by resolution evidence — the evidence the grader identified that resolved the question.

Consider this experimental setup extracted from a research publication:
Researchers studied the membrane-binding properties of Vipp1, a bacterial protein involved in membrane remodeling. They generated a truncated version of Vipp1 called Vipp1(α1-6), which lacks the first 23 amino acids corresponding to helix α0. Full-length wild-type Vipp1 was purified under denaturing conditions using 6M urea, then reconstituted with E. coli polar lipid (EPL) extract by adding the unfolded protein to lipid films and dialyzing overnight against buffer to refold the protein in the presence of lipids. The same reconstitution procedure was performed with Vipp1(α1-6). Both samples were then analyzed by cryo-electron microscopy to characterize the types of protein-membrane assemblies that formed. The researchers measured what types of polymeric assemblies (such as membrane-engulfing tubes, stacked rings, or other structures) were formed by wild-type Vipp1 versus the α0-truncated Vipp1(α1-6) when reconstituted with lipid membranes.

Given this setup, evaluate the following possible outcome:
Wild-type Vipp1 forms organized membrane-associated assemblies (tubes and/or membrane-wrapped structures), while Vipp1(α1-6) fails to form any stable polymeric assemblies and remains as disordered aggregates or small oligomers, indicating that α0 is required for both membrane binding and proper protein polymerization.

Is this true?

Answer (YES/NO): NO